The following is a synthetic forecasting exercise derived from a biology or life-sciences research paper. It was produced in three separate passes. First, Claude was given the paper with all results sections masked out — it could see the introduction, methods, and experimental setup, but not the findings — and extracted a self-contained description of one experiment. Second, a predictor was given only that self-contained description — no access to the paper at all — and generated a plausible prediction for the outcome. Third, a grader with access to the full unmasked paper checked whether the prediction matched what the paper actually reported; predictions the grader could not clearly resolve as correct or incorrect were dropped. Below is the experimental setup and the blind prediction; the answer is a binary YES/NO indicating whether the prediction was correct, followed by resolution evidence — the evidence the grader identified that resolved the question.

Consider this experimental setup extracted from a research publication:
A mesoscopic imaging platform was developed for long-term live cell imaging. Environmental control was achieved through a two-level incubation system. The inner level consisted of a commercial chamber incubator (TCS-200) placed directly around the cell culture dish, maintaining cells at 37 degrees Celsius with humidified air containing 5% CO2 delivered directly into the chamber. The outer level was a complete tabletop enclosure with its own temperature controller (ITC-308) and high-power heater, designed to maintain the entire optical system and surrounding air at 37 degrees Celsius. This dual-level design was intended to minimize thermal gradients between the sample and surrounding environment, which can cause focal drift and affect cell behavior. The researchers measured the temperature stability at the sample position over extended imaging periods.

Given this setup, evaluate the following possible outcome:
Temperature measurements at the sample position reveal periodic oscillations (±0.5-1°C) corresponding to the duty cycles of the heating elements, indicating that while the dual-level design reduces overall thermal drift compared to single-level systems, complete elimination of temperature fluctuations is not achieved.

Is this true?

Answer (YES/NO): NO